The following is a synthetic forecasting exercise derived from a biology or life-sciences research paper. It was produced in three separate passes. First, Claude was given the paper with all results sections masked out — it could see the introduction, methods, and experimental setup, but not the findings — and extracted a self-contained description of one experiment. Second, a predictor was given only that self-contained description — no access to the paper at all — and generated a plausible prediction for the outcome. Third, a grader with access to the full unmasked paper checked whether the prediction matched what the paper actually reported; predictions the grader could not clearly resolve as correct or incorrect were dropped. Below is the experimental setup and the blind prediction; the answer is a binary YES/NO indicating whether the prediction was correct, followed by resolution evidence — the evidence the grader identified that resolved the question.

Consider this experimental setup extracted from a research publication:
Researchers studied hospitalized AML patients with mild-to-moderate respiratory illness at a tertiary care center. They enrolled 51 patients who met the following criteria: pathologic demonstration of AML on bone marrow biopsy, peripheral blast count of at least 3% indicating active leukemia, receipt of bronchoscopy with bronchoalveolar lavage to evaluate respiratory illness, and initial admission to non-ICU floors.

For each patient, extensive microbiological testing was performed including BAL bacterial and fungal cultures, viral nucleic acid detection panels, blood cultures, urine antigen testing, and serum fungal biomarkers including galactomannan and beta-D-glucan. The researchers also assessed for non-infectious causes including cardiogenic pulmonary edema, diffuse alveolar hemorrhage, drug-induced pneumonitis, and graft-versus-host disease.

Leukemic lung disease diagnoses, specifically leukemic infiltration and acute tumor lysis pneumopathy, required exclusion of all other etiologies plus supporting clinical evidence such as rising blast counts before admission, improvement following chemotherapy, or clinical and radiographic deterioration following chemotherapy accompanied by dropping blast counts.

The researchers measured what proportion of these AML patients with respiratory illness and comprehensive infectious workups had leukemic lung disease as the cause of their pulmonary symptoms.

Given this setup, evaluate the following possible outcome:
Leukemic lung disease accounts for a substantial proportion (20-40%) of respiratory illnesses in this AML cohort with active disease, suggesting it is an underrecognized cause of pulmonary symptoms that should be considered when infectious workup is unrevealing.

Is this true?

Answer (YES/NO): YES